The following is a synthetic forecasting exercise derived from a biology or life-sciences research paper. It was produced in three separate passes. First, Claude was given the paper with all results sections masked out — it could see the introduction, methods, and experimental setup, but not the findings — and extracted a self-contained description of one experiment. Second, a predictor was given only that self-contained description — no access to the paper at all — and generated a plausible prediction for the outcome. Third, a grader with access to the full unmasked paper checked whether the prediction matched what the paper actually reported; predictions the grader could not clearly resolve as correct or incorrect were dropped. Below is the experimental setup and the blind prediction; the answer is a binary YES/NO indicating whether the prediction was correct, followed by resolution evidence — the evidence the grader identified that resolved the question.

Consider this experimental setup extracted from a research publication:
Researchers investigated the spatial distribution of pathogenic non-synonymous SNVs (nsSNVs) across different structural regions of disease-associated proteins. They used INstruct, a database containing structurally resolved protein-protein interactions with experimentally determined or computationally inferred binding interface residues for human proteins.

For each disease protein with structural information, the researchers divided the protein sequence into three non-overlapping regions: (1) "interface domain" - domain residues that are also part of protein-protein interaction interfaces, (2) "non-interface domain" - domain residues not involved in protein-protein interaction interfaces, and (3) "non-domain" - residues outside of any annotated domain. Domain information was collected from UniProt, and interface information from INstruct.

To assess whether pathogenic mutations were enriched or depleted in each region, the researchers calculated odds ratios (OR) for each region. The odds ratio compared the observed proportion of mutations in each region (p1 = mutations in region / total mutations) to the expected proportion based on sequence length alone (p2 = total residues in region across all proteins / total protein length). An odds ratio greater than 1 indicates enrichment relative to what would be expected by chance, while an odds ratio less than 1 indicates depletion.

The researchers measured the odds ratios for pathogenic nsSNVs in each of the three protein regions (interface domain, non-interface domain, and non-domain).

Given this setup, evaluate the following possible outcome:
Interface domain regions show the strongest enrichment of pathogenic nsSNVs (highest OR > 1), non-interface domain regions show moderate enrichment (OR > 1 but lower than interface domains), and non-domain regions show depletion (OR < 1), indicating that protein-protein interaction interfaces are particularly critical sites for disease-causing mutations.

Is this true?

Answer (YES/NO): NO